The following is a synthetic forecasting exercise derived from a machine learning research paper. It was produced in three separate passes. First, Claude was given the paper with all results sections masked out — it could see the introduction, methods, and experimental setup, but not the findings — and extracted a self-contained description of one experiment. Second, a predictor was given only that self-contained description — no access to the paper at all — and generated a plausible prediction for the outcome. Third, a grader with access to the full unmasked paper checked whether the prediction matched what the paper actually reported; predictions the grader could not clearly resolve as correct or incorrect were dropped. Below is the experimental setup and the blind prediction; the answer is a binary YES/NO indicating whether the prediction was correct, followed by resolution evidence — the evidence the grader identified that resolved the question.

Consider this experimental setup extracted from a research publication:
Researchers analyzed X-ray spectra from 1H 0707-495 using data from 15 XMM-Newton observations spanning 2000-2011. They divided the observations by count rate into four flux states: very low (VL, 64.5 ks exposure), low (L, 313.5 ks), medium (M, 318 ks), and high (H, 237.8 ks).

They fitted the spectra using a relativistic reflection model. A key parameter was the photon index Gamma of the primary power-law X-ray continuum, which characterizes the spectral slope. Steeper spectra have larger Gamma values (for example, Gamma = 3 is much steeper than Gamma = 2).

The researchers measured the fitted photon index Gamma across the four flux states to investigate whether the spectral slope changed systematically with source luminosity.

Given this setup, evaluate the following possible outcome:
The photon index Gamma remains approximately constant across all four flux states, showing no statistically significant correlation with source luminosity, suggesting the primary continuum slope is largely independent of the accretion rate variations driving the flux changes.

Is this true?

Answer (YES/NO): NO